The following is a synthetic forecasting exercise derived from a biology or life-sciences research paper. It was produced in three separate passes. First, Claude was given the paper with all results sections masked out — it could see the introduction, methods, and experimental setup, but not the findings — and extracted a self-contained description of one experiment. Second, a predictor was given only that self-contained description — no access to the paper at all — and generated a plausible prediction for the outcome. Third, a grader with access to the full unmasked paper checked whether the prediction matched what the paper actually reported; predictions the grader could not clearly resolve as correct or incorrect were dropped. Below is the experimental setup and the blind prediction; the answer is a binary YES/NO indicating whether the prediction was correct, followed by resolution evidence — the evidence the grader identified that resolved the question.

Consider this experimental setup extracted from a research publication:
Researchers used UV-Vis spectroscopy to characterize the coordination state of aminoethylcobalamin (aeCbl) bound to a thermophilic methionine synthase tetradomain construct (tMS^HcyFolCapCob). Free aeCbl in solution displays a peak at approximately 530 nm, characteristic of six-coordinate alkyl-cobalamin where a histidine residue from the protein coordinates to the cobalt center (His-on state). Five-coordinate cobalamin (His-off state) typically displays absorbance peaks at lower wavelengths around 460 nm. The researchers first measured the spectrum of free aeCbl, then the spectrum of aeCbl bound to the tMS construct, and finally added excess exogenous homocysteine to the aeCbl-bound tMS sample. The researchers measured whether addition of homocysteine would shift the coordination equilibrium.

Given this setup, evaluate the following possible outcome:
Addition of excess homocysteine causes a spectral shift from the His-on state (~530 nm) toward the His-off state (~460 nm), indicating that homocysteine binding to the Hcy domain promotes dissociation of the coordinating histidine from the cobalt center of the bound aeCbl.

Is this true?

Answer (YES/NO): YES